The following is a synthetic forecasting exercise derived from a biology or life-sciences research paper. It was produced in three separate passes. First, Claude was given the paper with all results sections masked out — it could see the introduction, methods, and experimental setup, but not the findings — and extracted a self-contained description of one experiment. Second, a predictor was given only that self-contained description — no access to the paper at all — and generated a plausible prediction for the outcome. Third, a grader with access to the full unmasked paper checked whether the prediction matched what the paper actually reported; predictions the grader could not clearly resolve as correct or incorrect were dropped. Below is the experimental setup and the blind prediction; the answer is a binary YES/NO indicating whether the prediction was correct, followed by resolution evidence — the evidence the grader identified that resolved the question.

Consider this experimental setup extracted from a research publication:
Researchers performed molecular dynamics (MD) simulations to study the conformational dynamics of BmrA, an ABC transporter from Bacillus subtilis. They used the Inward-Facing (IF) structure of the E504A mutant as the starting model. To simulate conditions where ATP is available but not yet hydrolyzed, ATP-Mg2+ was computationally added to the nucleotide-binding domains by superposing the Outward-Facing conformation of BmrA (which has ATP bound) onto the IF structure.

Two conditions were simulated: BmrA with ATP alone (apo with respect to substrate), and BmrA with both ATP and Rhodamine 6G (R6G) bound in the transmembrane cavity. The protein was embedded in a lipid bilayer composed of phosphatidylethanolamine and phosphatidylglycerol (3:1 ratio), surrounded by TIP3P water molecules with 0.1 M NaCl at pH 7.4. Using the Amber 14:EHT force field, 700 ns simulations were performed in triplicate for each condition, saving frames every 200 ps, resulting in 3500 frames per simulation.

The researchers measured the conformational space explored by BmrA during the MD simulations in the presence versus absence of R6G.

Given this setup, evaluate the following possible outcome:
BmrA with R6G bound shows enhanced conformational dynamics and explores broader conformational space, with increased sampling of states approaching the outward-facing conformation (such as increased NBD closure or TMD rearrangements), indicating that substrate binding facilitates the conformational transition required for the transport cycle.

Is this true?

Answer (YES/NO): NO